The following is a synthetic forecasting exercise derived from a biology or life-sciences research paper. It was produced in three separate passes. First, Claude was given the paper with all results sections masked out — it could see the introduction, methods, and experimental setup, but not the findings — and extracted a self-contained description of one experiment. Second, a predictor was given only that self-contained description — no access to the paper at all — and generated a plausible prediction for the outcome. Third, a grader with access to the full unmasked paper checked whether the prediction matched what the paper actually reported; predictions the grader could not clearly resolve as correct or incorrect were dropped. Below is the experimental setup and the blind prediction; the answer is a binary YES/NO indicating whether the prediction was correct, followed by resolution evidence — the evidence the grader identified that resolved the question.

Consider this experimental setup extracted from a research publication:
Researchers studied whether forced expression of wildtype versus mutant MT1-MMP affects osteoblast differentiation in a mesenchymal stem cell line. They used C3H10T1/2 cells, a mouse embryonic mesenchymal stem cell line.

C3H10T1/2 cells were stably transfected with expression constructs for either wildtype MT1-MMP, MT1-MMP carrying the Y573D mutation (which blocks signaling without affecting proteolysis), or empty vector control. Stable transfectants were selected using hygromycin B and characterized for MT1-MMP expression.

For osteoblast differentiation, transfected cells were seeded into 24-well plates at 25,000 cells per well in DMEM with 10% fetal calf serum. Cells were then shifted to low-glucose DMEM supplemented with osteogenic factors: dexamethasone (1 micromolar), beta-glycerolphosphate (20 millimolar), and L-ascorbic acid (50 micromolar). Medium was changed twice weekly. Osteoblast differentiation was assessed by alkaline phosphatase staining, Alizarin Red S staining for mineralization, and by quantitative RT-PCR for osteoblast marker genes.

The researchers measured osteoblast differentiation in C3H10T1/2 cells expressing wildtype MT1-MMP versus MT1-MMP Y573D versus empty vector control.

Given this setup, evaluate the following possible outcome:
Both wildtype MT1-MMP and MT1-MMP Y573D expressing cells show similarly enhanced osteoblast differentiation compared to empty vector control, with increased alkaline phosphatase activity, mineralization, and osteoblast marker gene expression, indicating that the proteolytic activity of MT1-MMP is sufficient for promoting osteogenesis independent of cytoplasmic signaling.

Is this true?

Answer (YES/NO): NO